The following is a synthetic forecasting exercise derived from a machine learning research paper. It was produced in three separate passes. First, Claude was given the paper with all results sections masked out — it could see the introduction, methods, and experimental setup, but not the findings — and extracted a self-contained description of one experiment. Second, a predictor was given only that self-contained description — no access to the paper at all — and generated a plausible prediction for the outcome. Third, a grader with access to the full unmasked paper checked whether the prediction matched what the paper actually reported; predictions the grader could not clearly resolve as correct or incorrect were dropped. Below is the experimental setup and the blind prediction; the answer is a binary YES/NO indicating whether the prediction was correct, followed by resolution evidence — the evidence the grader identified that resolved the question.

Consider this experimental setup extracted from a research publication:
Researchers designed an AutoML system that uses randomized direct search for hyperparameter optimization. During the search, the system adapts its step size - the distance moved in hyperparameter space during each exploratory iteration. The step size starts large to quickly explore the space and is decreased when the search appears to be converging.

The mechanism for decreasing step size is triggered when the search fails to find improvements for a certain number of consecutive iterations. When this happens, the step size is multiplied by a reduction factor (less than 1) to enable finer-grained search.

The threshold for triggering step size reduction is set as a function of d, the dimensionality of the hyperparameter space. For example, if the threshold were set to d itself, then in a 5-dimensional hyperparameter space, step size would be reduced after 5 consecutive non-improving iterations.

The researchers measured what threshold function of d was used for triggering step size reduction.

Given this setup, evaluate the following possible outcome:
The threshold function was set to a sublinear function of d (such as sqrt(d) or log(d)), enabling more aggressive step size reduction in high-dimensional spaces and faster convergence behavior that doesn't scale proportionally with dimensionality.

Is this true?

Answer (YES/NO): NO